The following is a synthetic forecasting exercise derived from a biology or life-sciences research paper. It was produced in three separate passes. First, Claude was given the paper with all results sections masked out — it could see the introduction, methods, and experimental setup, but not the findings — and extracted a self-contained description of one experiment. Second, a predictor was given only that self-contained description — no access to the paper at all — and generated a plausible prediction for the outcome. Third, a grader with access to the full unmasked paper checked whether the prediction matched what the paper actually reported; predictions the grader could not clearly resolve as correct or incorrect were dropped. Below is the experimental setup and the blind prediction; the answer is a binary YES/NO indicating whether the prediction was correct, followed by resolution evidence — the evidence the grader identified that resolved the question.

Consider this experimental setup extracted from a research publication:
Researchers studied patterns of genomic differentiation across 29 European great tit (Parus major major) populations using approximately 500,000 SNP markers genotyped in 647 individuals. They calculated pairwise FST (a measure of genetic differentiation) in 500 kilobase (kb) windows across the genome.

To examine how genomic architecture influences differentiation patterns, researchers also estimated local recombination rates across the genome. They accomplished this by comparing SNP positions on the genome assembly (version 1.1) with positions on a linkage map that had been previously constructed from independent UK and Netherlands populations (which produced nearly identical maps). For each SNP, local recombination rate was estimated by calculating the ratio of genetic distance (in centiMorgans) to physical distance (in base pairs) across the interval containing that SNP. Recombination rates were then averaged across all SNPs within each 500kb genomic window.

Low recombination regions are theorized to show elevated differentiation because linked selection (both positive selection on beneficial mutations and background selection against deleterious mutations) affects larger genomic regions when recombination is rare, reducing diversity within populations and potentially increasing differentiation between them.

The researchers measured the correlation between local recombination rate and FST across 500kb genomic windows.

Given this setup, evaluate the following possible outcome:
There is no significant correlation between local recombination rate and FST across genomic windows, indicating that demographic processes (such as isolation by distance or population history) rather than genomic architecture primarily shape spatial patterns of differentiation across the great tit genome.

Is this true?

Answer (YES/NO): NO